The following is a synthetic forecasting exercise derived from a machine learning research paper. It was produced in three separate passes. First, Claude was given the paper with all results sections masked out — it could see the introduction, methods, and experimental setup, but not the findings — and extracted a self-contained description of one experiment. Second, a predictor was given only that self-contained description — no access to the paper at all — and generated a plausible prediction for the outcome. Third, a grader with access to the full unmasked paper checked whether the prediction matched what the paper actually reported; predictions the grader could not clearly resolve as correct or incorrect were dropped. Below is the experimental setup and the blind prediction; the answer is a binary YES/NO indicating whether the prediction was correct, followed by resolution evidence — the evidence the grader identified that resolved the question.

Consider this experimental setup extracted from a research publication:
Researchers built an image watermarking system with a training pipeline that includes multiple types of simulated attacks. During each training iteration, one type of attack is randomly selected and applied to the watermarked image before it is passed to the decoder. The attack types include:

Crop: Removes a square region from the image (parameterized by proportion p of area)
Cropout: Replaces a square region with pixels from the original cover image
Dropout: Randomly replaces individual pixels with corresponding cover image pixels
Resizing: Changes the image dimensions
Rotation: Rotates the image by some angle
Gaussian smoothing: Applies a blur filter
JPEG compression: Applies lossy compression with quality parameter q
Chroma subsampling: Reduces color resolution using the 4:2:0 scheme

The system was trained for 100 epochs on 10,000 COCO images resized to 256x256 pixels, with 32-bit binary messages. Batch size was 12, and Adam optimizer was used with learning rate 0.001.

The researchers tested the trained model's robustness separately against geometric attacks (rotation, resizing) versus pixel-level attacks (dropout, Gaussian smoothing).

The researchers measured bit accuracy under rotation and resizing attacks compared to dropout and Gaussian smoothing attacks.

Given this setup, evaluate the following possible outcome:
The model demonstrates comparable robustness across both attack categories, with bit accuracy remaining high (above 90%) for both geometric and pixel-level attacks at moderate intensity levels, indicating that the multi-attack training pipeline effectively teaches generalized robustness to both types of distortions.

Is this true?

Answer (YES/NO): NO